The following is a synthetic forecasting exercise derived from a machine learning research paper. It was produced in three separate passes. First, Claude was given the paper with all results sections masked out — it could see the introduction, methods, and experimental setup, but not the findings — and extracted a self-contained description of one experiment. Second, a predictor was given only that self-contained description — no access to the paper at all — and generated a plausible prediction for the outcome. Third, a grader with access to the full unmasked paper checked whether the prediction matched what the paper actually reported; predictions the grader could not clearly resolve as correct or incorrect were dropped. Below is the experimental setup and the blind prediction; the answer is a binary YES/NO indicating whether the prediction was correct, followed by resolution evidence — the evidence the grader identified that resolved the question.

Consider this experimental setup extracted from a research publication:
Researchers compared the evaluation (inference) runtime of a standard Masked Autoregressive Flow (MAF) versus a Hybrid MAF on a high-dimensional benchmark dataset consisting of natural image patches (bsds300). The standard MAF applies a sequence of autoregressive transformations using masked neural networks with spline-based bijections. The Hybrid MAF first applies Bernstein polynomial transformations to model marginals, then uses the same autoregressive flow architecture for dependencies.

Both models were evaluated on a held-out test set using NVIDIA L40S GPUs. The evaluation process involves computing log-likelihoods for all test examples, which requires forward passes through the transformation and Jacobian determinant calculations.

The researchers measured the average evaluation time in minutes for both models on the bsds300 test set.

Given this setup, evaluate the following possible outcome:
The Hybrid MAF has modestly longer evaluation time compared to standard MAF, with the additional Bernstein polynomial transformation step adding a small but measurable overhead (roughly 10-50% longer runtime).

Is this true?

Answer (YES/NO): NO